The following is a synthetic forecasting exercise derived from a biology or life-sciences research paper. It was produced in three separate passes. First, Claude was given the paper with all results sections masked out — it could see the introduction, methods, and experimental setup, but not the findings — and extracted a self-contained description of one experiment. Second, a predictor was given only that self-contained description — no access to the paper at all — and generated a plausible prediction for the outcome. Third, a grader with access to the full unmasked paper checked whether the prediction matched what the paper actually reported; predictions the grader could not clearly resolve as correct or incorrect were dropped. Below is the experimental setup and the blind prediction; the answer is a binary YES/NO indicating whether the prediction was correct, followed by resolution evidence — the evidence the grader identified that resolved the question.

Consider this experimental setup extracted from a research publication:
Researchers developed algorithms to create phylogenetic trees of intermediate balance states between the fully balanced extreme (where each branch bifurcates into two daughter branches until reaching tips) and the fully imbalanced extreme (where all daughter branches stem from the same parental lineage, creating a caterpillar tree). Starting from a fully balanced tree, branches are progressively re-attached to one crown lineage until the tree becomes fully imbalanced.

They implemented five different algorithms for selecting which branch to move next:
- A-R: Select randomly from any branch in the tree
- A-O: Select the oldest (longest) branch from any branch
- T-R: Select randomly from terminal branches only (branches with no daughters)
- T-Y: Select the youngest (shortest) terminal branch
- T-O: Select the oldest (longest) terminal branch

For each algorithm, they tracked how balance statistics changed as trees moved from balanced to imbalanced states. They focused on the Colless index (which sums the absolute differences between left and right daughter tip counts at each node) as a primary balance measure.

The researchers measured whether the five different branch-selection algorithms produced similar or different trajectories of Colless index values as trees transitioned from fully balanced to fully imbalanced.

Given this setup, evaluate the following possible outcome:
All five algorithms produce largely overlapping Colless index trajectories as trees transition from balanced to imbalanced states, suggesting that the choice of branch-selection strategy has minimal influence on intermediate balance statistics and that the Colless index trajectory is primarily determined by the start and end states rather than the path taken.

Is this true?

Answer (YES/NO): NO